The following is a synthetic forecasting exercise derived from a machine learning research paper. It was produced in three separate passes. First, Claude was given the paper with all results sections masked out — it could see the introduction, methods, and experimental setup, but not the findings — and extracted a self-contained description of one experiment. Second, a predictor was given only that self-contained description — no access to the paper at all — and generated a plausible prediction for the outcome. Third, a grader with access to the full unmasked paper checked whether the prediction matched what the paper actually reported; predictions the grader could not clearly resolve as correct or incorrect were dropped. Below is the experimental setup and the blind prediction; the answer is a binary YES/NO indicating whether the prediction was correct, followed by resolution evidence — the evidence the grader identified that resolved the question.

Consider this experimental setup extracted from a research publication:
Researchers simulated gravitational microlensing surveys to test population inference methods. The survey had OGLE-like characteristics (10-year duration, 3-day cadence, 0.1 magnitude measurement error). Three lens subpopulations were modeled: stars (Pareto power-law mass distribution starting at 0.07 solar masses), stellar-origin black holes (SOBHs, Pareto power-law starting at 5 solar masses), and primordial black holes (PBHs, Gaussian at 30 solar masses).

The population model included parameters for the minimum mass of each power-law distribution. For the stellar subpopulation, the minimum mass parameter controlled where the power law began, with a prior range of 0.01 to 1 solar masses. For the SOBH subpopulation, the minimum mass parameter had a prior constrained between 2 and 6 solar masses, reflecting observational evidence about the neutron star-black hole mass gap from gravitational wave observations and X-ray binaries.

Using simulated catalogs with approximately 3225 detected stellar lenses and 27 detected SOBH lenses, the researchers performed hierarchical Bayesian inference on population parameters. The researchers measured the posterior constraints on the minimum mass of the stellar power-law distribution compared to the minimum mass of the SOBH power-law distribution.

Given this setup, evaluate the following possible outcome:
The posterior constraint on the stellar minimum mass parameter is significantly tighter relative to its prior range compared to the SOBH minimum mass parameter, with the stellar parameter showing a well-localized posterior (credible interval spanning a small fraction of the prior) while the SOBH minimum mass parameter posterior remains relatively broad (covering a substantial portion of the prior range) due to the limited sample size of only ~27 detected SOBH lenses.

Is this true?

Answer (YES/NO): YES